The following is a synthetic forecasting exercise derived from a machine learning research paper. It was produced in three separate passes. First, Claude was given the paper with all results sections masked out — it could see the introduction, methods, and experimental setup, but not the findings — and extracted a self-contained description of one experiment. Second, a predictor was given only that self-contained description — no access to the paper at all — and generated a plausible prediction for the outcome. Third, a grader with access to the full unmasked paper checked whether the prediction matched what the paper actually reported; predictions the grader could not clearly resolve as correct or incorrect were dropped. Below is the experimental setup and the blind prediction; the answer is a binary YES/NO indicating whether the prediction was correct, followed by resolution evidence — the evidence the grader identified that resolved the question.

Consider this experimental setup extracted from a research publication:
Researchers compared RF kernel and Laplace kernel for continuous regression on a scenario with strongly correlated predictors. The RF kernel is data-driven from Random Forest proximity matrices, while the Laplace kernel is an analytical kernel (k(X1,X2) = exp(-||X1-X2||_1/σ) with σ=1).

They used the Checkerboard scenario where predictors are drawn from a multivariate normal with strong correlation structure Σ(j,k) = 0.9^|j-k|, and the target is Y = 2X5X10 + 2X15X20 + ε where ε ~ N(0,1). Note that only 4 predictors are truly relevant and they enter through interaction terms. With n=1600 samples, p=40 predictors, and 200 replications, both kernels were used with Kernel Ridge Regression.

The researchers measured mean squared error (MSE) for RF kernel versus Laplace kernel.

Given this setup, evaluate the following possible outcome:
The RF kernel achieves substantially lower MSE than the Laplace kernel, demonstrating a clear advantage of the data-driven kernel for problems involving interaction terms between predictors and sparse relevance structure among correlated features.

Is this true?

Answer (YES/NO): YES